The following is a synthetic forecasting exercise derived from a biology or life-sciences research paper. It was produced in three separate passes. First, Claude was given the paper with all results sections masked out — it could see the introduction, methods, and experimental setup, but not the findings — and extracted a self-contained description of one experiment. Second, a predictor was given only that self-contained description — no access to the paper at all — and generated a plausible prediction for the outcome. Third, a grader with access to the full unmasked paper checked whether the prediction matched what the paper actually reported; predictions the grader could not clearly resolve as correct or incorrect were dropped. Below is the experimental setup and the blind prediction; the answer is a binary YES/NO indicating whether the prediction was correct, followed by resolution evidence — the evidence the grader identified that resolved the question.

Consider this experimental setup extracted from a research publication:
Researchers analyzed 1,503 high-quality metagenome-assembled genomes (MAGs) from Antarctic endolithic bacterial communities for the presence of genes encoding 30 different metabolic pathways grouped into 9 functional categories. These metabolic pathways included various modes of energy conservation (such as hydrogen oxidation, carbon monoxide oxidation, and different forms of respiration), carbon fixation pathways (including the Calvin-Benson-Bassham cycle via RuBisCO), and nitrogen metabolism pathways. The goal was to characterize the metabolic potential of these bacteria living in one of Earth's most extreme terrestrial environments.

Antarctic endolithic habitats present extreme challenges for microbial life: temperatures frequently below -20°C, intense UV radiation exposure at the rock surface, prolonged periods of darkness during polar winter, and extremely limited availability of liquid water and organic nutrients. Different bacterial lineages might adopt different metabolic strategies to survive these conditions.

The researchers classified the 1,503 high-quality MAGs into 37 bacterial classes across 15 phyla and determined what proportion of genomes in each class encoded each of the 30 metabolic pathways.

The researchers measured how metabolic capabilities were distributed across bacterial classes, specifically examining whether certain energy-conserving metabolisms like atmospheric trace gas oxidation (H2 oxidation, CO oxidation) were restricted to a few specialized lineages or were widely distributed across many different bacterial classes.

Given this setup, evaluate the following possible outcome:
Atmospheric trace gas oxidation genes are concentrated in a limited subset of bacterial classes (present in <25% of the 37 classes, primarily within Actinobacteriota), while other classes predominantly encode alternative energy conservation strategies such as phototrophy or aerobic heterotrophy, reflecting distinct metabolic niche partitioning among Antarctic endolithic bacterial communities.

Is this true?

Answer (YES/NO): NO